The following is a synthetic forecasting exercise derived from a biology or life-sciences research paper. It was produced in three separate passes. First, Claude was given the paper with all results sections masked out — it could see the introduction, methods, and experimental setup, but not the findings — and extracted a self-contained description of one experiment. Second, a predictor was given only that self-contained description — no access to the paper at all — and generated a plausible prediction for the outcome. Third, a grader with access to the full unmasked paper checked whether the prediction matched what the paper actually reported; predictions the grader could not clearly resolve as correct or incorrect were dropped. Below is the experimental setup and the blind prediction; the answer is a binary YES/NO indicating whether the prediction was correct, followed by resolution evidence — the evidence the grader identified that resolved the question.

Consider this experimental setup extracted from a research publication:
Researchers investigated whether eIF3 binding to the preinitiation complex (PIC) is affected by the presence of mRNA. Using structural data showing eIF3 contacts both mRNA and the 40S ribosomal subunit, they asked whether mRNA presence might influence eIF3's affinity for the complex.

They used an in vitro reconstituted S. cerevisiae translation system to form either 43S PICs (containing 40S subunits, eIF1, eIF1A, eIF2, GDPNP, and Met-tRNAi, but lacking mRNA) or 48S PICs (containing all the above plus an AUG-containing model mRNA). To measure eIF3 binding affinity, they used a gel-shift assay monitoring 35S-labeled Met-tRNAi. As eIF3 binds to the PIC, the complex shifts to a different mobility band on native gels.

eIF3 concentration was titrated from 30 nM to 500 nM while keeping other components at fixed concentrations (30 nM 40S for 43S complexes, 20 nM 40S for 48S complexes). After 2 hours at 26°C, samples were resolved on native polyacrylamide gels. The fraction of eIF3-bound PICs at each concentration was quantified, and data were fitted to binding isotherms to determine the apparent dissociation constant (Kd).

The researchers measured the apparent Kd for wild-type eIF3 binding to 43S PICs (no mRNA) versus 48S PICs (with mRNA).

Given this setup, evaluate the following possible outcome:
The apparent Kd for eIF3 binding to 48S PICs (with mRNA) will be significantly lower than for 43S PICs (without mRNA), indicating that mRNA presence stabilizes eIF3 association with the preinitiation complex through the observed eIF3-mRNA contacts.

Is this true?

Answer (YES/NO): NO